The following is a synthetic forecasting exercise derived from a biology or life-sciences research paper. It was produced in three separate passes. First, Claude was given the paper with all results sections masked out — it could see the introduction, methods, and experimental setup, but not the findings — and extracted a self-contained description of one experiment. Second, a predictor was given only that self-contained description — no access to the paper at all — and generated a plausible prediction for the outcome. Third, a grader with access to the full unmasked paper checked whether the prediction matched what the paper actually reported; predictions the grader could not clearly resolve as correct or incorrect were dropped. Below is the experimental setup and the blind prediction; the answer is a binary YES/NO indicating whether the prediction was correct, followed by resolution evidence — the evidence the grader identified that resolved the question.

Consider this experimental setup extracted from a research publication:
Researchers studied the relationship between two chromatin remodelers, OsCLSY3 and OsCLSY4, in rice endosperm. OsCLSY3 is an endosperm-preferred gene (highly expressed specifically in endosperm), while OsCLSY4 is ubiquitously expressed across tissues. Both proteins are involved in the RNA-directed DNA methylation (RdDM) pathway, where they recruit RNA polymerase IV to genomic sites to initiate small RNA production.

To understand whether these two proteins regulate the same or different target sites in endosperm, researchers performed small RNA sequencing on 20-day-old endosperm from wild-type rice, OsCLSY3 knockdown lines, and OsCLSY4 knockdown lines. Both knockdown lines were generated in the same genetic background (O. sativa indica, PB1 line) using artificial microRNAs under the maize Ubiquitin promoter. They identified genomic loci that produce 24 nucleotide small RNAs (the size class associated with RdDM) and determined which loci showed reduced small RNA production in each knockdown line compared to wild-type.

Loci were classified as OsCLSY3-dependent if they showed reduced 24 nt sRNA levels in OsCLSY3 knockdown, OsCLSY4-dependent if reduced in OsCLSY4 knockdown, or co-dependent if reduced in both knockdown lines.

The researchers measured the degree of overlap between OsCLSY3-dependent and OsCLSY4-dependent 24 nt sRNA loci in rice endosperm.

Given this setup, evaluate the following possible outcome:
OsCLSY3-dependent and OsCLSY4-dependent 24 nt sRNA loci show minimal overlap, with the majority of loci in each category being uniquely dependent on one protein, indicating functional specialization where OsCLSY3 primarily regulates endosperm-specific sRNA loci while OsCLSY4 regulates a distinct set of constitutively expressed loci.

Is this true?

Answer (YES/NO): NO